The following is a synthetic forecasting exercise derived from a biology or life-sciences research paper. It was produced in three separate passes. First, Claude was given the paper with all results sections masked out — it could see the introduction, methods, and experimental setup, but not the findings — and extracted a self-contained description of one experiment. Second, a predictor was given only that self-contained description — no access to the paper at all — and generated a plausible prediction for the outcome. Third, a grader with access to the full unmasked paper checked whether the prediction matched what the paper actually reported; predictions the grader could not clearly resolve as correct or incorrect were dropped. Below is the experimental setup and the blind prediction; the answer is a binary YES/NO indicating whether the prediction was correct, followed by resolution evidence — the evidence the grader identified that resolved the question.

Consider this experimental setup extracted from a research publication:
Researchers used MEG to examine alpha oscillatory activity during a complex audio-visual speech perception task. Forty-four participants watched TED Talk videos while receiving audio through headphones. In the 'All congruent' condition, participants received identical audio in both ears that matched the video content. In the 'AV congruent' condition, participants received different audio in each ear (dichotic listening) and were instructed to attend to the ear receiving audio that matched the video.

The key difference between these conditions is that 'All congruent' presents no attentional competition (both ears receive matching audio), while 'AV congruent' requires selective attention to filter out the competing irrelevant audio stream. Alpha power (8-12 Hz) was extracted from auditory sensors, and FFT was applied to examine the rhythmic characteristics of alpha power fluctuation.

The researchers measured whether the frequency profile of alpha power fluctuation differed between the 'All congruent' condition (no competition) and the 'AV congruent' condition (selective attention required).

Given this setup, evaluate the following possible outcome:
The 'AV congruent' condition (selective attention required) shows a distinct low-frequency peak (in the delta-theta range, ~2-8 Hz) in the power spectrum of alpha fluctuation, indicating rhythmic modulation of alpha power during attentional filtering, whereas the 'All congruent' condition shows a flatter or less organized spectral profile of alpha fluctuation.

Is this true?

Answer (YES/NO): NO